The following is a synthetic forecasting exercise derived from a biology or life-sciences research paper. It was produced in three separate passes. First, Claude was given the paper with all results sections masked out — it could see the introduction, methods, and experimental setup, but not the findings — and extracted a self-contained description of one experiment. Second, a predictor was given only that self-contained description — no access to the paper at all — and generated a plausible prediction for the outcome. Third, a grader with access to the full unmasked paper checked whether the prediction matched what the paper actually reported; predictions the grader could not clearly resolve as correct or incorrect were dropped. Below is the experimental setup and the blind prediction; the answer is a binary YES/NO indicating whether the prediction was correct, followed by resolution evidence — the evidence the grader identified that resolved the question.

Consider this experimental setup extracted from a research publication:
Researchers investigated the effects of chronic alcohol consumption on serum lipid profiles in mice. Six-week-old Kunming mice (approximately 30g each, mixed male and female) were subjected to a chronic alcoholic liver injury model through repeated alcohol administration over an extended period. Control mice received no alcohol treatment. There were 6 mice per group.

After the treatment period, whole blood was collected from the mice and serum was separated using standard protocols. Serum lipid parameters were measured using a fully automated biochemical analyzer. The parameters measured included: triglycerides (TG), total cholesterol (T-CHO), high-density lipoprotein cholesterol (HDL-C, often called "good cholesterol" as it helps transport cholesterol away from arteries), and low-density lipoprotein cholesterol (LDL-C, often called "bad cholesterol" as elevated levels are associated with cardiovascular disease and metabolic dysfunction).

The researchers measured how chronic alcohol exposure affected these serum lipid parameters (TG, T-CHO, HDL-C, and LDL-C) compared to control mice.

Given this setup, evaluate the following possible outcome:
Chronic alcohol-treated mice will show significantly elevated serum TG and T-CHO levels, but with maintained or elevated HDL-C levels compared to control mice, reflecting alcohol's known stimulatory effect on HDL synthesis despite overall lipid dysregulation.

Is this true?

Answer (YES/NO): NO